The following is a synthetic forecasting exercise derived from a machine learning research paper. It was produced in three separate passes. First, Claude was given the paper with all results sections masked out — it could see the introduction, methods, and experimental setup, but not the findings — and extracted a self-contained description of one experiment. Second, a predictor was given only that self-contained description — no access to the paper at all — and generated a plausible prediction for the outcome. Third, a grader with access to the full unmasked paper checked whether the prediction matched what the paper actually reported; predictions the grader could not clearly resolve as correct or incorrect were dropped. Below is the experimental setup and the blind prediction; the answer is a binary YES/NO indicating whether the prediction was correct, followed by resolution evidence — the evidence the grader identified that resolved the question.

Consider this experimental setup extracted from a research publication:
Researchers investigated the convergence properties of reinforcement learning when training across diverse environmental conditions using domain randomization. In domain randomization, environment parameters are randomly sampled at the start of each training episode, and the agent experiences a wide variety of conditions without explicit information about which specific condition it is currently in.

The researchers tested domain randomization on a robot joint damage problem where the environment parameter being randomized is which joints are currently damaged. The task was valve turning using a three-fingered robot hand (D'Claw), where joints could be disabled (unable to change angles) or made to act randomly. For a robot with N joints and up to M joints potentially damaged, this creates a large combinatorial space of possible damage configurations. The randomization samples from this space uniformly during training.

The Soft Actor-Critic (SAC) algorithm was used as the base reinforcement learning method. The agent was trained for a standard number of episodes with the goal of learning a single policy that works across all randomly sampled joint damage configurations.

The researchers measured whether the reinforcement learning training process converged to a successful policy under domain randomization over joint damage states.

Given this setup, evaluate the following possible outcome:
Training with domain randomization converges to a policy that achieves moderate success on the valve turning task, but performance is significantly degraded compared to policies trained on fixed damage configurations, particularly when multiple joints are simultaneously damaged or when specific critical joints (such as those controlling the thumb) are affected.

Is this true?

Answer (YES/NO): NO